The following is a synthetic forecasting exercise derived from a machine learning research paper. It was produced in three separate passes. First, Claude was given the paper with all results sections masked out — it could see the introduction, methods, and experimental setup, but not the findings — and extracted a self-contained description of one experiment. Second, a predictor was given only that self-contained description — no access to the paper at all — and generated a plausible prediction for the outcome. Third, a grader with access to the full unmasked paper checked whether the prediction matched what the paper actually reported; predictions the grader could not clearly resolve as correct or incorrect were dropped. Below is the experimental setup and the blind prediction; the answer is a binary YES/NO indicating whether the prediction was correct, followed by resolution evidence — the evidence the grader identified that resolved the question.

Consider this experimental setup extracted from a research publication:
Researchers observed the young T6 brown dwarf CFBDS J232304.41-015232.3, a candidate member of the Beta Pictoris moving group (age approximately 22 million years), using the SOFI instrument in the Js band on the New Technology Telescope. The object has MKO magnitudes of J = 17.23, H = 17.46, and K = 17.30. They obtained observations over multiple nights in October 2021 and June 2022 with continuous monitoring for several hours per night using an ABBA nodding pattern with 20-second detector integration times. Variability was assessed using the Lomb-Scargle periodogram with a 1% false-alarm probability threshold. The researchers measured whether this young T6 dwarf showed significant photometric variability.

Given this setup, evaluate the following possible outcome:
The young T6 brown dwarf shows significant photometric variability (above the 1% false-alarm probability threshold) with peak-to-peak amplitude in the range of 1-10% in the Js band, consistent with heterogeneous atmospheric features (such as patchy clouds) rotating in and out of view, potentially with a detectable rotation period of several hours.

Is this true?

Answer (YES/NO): YES